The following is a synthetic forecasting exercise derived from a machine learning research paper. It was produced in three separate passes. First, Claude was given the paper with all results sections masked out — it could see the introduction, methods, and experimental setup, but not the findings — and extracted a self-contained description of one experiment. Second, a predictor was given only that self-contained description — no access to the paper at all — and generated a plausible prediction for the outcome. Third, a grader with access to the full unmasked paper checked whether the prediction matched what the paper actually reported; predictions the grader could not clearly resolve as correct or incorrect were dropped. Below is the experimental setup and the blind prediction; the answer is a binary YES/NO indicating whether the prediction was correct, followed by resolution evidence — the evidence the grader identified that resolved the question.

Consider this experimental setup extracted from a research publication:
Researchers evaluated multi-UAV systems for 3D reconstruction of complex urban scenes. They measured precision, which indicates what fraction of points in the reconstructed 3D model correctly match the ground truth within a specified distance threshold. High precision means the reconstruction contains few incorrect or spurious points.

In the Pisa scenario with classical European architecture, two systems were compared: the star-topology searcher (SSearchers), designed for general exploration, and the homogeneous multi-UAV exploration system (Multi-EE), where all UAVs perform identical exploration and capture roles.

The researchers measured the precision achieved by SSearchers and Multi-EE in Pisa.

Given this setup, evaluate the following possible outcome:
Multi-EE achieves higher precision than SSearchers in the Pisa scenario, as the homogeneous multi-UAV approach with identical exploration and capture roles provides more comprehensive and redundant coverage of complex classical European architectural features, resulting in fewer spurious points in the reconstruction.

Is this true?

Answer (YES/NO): YES